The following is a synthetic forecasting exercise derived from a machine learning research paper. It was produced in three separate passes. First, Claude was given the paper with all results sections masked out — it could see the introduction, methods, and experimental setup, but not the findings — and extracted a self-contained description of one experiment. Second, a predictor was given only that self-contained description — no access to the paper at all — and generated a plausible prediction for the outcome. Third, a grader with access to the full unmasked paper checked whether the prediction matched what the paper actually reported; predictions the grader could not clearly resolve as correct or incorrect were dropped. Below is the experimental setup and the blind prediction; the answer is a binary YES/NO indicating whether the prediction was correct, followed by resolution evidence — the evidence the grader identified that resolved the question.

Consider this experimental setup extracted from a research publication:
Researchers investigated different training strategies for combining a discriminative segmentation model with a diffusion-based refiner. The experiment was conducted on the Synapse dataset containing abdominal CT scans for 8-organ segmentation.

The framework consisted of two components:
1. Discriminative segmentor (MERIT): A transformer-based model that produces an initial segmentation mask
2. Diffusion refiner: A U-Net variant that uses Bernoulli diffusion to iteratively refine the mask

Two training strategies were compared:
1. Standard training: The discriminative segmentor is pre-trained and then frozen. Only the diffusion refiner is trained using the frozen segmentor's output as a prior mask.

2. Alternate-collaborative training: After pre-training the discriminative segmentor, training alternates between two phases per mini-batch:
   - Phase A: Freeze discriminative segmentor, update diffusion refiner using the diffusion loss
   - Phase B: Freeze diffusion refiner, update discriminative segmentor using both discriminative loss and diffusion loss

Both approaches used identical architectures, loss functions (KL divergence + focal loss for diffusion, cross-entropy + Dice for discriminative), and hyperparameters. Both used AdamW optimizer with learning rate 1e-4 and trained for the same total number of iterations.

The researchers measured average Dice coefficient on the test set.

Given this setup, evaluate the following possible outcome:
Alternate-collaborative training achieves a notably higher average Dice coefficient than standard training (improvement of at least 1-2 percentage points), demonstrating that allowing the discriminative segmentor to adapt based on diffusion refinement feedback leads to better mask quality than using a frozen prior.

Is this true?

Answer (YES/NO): NO